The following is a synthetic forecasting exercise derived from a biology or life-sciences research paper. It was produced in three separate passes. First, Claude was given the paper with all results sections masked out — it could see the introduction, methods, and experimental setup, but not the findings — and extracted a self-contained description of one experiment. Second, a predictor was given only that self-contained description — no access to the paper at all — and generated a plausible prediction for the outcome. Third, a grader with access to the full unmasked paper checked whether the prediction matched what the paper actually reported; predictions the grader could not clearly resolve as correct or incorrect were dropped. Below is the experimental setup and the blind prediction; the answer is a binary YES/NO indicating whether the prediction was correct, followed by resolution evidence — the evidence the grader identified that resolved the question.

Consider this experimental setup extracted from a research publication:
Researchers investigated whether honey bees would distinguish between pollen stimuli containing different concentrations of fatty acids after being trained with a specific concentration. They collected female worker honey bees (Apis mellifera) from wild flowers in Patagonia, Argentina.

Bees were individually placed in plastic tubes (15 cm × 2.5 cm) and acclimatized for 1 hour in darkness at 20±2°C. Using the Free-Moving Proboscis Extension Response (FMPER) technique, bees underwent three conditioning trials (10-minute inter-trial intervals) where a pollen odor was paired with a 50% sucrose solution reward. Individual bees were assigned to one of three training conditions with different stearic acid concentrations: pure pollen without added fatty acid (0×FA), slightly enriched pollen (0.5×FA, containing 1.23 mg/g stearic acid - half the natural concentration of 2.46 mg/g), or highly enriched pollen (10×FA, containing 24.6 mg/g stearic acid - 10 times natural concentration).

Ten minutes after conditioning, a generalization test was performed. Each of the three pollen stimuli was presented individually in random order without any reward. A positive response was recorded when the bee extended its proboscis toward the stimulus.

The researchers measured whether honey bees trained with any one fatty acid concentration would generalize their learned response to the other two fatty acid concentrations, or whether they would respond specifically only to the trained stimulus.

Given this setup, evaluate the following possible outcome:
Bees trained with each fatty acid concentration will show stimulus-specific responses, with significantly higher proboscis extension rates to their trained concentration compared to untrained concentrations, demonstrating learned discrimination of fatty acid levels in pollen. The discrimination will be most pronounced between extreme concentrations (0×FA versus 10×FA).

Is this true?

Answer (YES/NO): NO